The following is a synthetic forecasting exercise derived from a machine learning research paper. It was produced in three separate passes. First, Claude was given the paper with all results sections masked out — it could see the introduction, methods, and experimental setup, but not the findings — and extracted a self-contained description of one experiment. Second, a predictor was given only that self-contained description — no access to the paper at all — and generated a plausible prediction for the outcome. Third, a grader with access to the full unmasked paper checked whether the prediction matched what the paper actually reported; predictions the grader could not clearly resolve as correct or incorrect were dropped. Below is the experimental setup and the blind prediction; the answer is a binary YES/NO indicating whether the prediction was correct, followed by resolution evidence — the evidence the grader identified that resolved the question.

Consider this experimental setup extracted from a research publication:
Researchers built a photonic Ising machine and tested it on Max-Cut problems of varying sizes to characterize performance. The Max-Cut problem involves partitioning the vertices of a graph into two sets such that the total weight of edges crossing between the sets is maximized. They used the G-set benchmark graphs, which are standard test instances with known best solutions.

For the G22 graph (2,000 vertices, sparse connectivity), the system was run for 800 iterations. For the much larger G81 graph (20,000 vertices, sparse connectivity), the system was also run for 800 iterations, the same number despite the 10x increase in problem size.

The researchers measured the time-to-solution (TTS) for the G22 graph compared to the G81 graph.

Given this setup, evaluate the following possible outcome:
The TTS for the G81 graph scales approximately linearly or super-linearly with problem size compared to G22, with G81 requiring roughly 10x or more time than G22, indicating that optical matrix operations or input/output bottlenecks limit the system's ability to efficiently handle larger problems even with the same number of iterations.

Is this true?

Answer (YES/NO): NO